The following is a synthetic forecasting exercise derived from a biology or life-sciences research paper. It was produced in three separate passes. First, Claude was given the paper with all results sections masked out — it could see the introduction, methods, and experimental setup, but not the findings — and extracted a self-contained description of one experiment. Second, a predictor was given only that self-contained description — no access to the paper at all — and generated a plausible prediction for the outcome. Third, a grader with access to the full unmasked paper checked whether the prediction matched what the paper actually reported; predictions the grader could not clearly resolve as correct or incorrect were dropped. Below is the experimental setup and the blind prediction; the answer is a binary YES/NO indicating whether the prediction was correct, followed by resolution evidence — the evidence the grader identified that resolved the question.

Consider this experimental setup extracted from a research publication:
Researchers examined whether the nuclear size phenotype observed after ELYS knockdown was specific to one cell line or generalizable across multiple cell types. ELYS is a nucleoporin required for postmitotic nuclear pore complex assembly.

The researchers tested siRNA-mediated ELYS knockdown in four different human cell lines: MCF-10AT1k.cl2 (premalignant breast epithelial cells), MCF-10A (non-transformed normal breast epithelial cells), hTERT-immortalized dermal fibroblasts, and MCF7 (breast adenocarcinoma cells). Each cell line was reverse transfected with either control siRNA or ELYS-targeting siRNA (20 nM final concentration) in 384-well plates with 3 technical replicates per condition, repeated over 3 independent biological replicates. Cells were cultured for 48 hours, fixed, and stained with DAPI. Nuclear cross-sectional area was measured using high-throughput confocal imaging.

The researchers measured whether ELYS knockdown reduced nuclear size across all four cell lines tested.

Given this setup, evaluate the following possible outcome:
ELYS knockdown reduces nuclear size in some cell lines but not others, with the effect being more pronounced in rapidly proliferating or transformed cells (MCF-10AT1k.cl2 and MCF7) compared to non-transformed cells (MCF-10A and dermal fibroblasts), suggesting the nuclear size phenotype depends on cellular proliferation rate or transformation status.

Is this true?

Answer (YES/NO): NO